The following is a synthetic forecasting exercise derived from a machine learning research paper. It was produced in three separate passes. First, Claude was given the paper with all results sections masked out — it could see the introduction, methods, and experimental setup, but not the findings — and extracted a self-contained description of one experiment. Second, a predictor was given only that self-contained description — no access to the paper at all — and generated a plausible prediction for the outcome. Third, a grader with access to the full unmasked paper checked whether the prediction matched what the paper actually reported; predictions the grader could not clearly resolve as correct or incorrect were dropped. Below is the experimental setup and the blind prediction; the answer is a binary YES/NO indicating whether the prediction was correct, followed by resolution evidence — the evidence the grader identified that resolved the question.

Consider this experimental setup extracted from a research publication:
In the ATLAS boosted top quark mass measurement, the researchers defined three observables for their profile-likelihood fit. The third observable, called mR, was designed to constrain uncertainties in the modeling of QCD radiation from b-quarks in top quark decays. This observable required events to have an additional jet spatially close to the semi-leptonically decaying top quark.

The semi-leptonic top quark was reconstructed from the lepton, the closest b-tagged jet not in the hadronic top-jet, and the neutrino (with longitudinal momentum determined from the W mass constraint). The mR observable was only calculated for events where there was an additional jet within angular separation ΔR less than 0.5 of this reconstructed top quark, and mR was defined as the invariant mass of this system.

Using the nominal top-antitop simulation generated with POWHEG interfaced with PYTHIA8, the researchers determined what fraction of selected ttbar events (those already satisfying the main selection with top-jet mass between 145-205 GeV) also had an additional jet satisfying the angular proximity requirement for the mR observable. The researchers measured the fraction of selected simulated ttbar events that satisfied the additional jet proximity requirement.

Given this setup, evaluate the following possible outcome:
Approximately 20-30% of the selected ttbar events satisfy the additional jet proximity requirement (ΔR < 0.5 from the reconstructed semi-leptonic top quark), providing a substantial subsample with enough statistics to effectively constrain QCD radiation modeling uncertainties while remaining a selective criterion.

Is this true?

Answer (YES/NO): NO